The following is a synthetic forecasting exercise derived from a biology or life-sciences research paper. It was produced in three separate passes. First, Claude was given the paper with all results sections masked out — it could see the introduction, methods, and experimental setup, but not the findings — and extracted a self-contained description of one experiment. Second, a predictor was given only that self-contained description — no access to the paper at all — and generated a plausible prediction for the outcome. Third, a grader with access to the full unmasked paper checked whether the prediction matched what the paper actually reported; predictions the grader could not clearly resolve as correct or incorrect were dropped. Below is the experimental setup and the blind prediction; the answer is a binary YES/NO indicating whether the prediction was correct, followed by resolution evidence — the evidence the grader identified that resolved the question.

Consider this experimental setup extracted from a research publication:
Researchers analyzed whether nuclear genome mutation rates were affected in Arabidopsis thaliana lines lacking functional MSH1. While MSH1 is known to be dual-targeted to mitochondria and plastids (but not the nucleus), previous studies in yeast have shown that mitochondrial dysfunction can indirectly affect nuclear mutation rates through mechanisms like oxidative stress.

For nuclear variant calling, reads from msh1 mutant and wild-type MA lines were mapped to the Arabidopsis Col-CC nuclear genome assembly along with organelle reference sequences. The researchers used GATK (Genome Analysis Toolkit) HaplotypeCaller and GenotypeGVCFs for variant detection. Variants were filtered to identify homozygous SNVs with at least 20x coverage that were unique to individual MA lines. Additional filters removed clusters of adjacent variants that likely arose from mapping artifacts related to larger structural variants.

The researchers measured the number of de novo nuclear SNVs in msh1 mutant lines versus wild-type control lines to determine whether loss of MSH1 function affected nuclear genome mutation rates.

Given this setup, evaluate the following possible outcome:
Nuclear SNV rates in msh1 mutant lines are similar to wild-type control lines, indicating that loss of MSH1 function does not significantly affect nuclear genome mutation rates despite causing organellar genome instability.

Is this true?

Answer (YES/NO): NO